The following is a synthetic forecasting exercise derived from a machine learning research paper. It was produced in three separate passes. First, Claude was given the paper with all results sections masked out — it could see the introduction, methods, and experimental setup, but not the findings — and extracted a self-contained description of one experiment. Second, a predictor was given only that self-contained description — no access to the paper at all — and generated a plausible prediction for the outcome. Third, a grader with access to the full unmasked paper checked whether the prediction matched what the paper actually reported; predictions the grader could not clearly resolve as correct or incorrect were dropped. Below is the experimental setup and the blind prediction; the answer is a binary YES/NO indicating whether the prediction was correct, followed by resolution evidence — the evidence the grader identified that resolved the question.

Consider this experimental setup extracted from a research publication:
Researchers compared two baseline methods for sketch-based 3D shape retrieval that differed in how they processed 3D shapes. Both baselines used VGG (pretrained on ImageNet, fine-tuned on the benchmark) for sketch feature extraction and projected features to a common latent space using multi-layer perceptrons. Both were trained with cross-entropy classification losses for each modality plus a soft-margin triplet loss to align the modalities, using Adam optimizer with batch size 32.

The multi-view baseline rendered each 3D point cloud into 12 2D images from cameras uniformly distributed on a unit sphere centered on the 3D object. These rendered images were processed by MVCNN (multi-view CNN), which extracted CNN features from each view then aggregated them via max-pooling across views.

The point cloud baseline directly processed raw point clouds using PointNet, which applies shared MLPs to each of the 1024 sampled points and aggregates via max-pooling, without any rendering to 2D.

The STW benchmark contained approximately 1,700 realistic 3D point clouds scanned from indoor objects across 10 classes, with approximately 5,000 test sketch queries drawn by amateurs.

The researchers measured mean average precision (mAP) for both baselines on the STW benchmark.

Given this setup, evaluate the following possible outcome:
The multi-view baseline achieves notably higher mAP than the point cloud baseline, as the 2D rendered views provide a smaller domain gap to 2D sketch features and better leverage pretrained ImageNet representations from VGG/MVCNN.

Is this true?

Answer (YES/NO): NO